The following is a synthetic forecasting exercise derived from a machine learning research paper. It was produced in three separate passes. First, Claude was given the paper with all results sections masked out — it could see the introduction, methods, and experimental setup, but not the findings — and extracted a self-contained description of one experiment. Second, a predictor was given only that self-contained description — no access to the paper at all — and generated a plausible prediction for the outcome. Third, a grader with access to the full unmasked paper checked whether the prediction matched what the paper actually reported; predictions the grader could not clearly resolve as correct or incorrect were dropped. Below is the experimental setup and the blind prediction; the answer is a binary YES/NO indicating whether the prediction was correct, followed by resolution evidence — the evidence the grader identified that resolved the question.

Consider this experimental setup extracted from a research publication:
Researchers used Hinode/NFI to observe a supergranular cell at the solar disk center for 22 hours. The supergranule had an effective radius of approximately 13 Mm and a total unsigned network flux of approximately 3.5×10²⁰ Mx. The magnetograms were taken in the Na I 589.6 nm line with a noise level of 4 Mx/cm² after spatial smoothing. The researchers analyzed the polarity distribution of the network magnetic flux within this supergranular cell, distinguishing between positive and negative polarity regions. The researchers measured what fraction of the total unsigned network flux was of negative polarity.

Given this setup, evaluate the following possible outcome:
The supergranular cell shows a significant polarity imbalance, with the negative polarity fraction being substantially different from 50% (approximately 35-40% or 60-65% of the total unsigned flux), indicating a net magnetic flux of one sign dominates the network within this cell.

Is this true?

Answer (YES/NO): NO